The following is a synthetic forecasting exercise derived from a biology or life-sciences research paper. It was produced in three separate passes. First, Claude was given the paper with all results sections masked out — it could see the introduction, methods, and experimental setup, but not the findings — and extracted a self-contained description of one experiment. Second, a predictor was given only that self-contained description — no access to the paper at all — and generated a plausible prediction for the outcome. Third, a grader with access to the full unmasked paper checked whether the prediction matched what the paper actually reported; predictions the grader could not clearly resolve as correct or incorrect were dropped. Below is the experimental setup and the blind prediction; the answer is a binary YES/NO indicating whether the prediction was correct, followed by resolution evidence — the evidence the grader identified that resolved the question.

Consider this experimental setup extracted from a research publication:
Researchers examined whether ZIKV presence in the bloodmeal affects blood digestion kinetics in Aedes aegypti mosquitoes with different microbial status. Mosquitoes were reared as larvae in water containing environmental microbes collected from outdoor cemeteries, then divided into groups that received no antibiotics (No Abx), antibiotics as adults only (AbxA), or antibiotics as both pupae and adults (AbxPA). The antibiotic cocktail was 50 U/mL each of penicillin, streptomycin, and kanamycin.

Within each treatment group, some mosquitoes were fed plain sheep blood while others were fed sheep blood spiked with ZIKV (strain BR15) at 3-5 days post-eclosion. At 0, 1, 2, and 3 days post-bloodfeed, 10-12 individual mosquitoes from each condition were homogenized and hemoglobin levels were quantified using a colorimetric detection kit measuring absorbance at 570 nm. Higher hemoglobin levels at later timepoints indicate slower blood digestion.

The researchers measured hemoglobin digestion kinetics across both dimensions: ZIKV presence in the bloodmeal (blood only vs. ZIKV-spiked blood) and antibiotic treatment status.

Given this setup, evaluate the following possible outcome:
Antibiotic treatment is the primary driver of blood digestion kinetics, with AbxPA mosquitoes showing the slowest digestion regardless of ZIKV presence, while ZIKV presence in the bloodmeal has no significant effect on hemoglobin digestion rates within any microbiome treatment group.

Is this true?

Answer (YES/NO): NO